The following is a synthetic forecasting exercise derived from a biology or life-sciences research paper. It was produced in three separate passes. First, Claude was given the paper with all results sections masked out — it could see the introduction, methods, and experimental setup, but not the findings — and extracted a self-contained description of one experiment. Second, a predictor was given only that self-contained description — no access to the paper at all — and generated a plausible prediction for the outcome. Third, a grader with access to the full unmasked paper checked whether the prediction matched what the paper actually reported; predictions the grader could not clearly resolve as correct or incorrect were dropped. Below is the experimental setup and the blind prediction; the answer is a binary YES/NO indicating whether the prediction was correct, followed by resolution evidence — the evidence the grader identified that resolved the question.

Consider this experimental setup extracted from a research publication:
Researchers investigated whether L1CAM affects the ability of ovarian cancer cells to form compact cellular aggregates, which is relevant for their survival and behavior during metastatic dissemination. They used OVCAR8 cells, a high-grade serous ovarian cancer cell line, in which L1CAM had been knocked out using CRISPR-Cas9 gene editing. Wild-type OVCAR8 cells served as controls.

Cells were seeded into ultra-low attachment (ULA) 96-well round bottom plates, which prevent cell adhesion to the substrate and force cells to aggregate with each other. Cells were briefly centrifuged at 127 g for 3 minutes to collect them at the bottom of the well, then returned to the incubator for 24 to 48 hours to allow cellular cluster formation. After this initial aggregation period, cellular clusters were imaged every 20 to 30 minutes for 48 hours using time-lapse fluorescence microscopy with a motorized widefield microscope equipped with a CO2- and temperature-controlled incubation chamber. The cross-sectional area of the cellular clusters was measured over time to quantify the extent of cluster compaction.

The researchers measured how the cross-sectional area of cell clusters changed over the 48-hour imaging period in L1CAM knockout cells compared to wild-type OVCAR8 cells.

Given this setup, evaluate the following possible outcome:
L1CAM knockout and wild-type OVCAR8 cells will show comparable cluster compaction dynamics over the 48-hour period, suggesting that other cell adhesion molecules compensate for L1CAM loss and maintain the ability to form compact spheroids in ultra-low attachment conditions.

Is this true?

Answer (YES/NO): NO